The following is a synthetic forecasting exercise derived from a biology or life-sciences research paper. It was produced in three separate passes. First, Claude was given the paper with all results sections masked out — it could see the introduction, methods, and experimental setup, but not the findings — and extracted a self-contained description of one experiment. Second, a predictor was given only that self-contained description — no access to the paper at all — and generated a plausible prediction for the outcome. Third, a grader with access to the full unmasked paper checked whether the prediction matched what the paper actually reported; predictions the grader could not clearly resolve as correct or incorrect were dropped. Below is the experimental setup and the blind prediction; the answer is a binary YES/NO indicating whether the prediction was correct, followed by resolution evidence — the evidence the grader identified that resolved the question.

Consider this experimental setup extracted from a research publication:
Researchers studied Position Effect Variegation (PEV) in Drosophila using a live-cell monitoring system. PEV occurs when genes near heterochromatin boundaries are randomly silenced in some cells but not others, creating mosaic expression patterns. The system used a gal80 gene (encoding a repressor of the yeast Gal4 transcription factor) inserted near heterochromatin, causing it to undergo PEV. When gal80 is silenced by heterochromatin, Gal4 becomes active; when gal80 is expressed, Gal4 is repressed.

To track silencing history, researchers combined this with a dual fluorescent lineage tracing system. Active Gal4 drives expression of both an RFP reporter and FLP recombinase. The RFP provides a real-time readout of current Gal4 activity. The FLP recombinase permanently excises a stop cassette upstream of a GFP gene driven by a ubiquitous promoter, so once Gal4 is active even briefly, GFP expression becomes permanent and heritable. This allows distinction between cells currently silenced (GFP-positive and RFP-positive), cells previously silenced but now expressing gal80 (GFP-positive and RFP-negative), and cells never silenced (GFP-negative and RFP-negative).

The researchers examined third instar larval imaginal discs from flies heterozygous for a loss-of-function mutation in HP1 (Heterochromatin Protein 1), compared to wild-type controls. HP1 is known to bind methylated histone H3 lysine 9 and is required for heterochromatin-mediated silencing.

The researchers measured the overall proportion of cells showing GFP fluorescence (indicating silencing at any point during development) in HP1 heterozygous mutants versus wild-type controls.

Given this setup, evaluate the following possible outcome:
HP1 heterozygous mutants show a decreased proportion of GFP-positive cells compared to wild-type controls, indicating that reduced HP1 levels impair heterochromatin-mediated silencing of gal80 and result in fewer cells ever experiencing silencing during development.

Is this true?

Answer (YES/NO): YES